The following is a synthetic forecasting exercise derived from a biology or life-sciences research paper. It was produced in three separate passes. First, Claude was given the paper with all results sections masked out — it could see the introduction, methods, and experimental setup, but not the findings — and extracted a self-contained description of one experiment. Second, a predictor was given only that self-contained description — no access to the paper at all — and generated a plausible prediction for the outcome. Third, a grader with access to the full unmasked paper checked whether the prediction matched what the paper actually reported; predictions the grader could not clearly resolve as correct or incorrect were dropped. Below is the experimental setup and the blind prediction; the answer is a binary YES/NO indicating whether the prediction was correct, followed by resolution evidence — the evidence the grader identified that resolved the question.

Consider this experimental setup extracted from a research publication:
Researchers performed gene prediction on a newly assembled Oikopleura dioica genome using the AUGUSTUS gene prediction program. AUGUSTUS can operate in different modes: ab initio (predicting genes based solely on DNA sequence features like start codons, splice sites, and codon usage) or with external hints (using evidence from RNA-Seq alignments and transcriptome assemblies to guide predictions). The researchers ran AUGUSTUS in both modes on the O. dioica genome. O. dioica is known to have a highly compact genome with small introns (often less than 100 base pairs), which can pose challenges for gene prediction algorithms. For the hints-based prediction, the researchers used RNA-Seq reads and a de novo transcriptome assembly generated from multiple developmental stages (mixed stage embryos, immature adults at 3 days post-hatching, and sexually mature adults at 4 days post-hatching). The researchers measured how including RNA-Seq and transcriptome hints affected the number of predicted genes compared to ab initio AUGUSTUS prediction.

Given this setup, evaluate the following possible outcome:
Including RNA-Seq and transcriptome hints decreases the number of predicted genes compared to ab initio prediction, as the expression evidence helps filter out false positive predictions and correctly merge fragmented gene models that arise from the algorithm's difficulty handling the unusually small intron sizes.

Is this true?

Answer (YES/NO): NO